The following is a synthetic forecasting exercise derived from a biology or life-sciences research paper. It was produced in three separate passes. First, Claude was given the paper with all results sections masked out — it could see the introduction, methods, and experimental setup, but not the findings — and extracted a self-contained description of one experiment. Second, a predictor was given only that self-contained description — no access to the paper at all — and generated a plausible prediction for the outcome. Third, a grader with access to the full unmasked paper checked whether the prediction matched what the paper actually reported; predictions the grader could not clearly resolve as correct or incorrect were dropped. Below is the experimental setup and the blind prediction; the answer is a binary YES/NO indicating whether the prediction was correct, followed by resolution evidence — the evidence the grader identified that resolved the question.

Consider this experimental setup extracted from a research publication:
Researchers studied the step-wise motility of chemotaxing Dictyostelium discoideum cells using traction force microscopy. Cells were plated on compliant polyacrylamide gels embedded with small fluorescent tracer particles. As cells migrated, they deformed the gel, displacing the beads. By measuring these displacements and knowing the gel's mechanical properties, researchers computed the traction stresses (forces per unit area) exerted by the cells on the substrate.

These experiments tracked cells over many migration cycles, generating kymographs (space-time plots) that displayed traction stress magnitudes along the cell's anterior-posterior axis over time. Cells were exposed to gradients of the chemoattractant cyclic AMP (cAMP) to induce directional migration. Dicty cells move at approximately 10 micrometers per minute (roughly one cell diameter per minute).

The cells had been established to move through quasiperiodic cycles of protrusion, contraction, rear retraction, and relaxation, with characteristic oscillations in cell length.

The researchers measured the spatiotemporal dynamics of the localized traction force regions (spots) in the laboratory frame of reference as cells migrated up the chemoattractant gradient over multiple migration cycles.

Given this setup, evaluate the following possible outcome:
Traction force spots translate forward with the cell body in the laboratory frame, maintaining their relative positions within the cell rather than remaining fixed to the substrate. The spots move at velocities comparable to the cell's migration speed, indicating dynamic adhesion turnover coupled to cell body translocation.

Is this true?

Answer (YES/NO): NO